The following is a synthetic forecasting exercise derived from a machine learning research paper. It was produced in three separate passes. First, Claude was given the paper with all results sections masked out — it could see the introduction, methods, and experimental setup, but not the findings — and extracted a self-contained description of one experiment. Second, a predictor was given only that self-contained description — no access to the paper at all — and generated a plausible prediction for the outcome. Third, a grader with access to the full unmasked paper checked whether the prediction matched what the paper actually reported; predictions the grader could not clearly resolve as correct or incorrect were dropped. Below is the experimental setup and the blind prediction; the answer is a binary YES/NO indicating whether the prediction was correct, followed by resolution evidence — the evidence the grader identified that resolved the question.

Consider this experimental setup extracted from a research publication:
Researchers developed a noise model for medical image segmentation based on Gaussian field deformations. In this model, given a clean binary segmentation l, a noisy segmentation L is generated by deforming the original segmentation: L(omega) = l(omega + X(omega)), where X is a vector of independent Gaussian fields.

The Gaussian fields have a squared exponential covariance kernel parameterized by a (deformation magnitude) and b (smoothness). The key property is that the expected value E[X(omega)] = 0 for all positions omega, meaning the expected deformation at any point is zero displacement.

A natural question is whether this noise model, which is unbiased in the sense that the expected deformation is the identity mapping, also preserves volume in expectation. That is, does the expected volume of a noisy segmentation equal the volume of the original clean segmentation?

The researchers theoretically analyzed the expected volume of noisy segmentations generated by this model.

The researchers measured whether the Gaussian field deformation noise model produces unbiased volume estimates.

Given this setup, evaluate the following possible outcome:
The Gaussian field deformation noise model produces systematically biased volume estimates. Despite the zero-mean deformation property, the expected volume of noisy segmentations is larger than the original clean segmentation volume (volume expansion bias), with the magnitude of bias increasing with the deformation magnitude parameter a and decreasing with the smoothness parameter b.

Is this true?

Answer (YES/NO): NO